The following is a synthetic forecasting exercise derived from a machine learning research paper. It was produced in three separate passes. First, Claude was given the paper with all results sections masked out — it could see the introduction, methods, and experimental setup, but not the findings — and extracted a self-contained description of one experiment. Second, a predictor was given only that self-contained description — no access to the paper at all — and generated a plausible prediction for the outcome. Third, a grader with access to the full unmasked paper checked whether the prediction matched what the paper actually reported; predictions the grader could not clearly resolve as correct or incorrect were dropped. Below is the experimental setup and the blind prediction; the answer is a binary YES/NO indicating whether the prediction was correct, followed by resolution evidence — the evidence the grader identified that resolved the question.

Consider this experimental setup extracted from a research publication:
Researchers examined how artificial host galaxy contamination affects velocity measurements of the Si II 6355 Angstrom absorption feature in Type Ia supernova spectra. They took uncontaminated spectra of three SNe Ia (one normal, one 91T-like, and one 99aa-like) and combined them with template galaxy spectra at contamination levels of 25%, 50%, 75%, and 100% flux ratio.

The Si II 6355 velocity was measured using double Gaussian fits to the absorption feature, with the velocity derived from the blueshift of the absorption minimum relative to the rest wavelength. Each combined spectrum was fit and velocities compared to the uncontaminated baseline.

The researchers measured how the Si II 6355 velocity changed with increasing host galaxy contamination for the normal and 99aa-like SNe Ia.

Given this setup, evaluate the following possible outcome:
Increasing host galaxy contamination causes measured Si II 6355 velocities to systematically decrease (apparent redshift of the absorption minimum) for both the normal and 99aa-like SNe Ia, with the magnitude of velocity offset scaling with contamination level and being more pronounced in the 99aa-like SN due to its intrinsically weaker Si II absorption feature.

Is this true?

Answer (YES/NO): NO